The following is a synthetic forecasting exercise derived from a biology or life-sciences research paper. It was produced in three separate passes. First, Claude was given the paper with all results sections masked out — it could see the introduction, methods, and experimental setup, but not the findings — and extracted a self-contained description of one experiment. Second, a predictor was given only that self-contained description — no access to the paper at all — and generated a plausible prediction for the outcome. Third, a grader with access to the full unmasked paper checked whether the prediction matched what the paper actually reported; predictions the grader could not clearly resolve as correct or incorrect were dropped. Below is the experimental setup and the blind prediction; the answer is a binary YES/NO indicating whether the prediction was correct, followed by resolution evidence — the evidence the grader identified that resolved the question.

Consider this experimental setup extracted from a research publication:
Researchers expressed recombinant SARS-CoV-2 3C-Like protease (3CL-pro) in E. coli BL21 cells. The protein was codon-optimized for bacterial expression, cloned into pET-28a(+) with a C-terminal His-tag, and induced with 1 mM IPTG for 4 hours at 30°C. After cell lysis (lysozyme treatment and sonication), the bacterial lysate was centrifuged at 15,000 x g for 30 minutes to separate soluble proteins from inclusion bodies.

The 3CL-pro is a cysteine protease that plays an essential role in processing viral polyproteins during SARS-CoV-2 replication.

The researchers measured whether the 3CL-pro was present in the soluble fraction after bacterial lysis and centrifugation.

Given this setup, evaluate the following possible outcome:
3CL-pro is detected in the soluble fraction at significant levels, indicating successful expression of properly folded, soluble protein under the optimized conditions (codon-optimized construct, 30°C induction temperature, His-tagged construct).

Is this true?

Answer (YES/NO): YES